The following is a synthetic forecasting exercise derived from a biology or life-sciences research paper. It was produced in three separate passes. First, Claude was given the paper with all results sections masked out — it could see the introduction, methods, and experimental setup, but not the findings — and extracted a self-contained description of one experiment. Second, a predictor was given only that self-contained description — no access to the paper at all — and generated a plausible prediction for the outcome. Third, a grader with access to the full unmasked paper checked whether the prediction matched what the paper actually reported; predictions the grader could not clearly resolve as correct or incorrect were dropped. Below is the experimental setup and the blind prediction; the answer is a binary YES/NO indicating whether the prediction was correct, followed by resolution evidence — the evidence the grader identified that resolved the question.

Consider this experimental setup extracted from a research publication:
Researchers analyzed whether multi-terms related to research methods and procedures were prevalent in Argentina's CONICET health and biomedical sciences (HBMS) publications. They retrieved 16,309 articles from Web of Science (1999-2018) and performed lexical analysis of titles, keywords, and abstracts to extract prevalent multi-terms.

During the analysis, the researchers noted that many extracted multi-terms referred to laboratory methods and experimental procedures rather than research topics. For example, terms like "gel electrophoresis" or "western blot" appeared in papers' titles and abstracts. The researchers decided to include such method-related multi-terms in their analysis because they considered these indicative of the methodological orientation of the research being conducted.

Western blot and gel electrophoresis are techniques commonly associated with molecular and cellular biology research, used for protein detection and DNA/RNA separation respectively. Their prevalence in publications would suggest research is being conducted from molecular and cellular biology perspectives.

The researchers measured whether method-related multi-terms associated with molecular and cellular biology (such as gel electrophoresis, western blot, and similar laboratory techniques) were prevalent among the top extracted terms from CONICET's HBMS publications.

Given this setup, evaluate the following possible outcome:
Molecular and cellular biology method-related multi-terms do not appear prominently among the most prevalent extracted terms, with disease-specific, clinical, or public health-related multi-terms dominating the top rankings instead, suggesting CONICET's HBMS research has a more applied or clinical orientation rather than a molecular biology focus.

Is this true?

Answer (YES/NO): NO